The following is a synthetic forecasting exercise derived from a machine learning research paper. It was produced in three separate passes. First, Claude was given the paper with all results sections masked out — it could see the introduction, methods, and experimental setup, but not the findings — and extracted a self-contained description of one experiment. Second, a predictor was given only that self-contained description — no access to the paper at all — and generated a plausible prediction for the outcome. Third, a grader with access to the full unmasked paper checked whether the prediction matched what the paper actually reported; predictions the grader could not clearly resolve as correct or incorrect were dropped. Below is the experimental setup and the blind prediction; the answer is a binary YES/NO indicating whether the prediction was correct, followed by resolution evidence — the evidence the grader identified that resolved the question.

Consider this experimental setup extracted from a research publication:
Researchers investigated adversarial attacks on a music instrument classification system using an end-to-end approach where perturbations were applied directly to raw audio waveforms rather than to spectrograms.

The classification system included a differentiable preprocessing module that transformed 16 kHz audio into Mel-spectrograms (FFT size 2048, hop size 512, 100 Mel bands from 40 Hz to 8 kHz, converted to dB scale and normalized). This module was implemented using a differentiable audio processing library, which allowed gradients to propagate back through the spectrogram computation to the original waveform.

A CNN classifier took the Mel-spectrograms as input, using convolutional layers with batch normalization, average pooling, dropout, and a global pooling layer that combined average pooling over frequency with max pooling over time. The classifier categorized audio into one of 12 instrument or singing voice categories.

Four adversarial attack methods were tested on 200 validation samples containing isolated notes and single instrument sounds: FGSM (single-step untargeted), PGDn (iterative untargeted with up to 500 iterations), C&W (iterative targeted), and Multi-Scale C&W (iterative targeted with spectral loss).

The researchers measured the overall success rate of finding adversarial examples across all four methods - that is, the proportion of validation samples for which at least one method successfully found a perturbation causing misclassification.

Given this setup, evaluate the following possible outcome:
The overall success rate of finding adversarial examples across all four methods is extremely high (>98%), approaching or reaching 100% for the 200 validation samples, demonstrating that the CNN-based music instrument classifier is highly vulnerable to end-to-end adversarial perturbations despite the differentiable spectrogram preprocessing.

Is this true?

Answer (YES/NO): YES